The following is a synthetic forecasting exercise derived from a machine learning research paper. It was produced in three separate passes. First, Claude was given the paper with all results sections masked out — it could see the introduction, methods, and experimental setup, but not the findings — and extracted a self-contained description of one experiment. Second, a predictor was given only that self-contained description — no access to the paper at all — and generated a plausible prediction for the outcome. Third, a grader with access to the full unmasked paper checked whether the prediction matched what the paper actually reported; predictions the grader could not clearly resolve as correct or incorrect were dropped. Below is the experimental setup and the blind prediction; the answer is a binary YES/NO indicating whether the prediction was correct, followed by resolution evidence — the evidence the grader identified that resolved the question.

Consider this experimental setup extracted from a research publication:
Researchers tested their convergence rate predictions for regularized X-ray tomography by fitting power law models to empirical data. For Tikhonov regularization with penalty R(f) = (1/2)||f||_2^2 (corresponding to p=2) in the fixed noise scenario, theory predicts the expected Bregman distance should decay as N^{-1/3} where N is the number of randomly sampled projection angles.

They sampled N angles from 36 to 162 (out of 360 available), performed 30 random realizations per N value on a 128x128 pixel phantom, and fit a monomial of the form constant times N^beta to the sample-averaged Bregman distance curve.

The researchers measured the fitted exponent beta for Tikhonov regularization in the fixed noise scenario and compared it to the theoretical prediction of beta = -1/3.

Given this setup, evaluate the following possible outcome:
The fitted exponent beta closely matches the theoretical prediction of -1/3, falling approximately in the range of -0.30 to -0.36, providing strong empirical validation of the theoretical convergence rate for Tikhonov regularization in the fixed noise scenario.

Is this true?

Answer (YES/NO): YES